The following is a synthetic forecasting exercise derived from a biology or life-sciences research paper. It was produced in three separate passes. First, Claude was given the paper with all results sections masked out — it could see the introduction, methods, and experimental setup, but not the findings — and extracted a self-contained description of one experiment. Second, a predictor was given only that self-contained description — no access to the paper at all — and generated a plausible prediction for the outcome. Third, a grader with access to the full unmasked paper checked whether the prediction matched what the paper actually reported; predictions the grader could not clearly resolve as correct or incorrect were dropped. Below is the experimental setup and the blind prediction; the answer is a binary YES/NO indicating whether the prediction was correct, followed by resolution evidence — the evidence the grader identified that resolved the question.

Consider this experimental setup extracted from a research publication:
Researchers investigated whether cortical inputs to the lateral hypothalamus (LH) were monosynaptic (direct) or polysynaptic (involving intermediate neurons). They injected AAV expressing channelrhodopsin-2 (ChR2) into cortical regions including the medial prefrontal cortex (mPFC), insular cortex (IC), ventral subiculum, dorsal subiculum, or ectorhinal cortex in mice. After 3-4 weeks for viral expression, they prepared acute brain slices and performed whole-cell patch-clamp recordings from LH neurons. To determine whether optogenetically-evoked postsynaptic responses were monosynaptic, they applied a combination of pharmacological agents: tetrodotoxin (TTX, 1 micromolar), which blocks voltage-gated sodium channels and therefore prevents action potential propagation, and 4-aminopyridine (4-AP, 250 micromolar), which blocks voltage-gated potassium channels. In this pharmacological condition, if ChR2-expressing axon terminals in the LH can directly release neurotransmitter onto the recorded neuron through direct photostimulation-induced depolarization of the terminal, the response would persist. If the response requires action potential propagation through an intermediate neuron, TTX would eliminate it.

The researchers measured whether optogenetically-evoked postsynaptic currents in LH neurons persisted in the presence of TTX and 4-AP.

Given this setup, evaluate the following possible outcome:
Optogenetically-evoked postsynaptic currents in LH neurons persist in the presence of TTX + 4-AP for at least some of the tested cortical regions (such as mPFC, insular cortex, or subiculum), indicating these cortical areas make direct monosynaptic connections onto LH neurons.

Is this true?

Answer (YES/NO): YES